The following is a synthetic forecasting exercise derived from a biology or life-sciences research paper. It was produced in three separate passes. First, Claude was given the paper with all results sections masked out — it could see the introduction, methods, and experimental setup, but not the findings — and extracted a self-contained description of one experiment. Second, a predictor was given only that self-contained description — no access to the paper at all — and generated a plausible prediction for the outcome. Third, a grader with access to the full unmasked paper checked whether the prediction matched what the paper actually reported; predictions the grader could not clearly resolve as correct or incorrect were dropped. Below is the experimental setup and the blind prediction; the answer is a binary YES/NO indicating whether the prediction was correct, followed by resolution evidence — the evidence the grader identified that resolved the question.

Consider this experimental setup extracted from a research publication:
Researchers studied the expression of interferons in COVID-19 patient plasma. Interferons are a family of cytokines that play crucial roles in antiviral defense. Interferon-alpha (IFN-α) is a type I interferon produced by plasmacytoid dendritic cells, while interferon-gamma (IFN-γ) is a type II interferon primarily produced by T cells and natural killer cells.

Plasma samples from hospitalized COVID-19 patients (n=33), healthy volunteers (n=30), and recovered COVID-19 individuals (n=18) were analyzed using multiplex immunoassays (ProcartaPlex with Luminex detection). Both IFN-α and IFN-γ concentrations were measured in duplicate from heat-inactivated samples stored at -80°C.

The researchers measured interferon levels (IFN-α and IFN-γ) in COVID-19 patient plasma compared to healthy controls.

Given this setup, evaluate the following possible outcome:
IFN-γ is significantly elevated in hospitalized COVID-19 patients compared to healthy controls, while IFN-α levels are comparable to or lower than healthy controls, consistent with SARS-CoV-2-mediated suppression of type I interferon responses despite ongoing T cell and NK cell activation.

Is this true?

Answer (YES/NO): NO